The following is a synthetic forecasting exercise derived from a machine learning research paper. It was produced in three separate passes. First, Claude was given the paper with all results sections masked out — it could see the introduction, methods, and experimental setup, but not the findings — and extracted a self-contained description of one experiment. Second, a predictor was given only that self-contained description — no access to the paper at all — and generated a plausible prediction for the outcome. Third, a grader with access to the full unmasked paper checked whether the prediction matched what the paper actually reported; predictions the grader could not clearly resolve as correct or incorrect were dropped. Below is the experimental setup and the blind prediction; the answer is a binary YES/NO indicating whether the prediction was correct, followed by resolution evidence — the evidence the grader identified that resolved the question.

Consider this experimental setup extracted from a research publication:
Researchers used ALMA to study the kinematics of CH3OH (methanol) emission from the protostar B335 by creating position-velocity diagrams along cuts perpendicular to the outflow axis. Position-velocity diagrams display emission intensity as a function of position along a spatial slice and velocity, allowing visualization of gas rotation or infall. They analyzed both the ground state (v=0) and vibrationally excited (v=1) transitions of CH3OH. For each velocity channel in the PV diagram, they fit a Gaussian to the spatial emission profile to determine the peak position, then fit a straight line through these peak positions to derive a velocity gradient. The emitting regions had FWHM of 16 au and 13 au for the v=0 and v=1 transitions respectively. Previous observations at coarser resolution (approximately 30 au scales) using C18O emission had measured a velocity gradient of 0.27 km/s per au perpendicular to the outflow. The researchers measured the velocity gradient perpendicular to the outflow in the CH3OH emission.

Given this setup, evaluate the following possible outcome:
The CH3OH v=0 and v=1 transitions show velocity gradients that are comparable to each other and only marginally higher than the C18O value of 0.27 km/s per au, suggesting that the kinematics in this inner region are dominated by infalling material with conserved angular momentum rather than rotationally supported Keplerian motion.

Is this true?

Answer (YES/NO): NO